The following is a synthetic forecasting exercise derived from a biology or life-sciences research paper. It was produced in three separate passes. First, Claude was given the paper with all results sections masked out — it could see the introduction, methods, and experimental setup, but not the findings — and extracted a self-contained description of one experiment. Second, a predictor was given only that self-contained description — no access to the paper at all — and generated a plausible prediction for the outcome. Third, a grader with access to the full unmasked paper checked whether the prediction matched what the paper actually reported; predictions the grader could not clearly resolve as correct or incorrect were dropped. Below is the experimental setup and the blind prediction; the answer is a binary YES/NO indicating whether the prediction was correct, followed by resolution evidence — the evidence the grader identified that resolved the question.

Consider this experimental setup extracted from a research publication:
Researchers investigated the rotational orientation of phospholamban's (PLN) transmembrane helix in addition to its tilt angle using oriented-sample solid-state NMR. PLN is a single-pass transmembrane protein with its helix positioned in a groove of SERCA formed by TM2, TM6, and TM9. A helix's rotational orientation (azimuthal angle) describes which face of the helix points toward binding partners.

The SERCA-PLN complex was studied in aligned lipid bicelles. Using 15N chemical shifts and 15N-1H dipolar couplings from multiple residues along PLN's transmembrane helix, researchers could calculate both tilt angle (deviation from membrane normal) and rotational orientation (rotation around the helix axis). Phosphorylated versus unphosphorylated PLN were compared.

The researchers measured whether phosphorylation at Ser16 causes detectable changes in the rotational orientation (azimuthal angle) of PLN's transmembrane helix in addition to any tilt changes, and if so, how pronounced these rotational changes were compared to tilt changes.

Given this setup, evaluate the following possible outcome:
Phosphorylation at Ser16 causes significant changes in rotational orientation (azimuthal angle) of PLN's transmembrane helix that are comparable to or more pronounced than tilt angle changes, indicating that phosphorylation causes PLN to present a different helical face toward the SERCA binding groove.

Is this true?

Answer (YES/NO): NO